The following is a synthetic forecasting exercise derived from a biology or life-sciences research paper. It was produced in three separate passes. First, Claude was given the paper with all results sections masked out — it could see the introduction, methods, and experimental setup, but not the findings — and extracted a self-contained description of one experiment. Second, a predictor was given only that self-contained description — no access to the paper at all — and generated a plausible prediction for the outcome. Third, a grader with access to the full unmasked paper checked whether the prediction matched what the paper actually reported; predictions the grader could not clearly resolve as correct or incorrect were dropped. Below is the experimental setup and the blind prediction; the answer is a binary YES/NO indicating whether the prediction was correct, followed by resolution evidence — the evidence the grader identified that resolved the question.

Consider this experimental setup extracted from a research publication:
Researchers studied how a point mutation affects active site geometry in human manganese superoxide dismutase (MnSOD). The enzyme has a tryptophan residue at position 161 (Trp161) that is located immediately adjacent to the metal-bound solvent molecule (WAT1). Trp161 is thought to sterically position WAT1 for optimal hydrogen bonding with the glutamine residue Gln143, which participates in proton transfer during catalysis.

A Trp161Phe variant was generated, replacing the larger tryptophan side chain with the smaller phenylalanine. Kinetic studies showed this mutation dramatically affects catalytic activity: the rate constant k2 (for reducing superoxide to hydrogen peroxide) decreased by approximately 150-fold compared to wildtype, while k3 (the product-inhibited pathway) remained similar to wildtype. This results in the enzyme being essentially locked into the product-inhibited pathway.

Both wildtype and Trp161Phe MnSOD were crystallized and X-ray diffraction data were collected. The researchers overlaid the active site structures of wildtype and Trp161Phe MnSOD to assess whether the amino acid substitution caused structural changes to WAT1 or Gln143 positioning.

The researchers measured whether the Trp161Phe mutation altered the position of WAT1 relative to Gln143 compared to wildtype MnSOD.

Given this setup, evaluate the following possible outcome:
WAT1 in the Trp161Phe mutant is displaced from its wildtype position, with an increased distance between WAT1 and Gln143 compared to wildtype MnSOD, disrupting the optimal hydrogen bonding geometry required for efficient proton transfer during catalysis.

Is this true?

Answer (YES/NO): YES